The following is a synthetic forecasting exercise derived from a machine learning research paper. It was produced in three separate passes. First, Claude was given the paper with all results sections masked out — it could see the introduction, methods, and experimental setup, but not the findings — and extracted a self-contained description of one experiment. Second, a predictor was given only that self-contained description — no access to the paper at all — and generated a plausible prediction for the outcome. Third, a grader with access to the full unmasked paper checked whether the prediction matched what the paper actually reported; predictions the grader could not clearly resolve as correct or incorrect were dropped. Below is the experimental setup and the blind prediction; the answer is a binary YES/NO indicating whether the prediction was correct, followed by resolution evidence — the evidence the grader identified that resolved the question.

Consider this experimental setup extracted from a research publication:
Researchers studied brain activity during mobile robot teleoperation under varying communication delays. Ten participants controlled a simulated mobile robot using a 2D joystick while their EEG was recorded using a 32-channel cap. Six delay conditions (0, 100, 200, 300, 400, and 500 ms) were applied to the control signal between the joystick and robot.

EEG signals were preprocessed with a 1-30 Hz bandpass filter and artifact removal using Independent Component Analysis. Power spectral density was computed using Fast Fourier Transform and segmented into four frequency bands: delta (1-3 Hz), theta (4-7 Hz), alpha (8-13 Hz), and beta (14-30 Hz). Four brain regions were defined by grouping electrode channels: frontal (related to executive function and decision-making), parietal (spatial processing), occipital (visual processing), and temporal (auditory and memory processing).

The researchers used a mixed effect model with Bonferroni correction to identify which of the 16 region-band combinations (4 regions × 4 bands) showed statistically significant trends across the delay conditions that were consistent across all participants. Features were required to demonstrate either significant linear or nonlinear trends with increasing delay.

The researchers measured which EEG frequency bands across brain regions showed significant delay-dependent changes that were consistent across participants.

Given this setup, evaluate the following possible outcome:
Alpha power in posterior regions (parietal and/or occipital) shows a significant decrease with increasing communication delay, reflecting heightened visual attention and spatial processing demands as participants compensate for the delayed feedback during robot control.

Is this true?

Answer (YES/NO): YES